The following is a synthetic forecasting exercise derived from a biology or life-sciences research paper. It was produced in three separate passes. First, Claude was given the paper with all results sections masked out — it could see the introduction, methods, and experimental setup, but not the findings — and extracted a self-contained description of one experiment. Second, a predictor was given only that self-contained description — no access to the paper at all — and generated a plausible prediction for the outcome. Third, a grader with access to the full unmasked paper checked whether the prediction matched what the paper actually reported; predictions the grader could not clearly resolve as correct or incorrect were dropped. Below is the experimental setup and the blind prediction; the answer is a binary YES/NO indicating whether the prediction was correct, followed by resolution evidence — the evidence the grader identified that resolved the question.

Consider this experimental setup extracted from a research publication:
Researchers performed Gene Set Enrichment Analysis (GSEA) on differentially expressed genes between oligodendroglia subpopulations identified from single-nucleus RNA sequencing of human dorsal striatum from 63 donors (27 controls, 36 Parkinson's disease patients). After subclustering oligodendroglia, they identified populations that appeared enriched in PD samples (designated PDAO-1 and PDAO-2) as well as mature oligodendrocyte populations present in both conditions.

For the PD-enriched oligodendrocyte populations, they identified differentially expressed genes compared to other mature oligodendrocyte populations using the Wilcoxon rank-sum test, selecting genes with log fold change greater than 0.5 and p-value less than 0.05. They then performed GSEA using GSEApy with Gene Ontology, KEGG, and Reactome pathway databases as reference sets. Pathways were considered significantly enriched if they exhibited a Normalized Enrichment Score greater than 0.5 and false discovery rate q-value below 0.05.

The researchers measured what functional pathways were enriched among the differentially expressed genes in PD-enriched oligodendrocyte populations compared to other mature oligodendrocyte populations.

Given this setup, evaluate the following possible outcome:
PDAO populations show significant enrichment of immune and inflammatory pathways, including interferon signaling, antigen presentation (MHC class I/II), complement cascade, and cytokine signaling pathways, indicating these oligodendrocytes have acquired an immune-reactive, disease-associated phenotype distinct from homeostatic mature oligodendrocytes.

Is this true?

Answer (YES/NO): NO